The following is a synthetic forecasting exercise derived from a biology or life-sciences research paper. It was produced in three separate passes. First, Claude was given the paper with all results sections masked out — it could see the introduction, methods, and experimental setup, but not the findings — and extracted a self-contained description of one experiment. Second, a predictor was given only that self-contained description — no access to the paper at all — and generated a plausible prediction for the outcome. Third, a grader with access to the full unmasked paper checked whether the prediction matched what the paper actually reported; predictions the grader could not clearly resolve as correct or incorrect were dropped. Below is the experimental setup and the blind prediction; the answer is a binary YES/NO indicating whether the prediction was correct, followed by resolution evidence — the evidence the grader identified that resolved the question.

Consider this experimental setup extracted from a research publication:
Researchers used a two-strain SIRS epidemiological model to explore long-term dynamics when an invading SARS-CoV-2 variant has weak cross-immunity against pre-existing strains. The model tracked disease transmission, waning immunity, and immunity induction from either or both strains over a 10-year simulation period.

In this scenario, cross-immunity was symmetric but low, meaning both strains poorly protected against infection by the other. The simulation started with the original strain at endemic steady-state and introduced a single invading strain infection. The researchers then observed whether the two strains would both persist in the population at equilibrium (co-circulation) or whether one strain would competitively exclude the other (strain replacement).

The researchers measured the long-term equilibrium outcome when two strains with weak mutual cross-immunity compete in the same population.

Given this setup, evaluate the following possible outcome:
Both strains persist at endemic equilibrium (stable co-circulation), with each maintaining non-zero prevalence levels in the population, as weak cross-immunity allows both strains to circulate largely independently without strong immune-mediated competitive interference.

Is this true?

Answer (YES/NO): YES